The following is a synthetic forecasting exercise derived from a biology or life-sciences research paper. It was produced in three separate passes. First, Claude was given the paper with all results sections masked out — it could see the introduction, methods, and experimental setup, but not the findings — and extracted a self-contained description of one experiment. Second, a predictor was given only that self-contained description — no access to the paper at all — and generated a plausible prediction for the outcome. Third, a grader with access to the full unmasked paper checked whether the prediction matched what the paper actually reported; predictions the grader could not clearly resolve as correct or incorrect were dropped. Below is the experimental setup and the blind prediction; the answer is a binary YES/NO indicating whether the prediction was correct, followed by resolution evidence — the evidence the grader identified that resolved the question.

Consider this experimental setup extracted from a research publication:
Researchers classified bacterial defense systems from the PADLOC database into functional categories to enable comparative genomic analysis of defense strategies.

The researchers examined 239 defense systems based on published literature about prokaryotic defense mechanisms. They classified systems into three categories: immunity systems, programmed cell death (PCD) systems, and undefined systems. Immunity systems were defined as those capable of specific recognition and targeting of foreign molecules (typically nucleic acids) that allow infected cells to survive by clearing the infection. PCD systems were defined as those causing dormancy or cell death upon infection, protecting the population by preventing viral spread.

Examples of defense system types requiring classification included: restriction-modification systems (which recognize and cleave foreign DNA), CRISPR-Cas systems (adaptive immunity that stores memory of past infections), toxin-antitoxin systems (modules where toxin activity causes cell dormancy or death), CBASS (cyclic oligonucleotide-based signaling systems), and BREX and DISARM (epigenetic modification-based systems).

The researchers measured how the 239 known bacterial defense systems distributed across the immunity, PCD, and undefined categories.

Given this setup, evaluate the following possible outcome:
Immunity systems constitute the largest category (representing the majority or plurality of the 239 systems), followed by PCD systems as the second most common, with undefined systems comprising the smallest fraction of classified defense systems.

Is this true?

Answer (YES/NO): NO